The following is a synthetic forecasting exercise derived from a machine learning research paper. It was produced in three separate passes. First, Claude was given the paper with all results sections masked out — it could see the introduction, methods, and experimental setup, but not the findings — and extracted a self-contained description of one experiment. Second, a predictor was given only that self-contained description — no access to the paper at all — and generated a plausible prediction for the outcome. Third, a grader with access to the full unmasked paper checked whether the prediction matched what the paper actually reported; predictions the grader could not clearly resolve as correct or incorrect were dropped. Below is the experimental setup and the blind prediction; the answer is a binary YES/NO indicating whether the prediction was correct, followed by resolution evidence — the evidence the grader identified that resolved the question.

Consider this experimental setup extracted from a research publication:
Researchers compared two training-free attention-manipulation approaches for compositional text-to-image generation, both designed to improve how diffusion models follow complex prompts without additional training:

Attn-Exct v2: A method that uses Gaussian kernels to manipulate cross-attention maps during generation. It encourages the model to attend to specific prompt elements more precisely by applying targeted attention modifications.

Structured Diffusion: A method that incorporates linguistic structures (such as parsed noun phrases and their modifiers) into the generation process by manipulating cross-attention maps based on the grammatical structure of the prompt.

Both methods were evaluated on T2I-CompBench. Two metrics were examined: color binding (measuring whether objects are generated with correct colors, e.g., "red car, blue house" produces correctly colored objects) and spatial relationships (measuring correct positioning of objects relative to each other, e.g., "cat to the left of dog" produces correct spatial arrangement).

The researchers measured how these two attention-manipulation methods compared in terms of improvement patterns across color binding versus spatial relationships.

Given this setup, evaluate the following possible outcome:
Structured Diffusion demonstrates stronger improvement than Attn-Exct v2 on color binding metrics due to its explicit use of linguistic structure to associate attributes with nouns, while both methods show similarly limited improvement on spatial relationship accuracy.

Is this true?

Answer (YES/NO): NO